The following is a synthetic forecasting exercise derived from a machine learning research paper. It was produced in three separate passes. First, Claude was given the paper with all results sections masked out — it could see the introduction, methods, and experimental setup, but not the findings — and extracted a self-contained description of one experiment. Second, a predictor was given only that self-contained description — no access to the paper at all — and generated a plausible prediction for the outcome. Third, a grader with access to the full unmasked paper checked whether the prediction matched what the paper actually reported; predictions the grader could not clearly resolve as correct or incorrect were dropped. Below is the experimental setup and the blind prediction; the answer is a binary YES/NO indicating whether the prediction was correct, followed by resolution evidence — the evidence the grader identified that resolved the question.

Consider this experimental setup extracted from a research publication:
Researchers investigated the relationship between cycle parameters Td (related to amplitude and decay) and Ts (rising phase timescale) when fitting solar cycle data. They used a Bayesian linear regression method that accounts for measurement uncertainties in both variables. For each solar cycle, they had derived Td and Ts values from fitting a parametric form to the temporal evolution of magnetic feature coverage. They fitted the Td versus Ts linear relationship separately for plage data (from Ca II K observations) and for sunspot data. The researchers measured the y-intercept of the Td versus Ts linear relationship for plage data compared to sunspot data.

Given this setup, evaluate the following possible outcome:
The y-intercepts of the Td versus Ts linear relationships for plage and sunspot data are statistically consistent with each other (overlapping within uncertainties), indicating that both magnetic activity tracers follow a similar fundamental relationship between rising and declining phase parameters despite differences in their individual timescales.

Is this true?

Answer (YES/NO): YES